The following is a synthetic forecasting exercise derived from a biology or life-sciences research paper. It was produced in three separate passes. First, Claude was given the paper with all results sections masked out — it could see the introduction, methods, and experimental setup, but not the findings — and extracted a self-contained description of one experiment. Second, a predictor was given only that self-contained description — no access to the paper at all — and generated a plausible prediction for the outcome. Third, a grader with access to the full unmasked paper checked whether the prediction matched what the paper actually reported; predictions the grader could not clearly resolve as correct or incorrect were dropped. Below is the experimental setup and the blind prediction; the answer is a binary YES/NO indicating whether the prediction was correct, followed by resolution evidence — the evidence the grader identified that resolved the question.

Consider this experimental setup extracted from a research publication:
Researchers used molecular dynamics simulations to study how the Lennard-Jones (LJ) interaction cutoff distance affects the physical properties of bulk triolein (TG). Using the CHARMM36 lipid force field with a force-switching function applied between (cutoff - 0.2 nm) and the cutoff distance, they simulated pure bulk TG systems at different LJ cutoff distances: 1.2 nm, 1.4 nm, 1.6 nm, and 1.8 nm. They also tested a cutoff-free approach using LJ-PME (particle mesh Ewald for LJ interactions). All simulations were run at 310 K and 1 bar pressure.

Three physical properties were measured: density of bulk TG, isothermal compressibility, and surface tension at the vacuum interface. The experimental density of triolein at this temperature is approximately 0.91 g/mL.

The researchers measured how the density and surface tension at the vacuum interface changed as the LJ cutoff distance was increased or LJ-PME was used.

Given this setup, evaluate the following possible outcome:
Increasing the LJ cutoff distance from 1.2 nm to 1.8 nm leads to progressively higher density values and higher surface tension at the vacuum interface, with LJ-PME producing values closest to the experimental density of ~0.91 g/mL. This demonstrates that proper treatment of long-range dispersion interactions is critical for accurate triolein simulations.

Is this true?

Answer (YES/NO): NO